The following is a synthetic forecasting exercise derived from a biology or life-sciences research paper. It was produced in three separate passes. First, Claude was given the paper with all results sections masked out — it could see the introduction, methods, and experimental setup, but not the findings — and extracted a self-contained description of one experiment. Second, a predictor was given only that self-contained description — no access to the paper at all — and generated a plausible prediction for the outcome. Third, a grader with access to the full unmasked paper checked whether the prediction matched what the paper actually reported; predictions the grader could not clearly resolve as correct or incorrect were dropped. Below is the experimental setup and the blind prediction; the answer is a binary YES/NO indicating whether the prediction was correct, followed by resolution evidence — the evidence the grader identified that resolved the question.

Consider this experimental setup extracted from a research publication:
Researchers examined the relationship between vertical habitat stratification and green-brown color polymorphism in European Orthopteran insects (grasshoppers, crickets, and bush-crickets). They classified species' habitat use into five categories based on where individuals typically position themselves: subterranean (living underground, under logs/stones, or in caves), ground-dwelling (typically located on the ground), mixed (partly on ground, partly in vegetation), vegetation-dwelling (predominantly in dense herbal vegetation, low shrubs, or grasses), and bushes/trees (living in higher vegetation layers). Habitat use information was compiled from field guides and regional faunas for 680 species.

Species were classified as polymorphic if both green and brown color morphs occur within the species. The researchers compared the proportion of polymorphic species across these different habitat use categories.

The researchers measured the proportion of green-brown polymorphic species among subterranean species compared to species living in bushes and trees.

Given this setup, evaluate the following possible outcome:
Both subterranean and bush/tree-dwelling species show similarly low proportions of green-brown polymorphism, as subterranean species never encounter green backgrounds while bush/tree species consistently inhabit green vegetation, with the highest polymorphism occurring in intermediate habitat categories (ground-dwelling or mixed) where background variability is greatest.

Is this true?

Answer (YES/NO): NO